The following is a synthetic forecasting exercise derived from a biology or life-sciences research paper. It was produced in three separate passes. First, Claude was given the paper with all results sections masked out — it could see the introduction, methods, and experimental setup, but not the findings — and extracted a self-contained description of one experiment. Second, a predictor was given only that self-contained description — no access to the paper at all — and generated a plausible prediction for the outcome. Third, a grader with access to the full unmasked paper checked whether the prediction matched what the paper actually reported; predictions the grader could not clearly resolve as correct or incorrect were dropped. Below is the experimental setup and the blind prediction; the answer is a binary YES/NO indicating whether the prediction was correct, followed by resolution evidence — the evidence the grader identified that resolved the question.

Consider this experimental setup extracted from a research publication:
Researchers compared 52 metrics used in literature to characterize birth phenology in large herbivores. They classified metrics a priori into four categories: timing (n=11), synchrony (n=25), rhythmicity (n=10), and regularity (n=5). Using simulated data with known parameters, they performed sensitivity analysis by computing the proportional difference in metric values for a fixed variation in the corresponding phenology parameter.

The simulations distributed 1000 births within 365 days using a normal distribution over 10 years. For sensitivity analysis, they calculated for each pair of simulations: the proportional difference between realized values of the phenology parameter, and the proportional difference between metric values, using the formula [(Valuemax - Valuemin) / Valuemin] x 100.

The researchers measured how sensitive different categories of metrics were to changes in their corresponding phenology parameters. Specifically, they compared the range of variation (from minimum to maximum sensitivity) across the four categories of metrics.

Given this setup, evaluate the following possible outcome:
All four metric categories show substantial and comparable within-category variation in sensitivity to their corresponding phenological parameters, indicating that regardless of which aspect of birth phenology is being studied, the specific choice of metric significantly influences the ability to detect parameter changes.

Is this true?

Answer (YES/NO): NO